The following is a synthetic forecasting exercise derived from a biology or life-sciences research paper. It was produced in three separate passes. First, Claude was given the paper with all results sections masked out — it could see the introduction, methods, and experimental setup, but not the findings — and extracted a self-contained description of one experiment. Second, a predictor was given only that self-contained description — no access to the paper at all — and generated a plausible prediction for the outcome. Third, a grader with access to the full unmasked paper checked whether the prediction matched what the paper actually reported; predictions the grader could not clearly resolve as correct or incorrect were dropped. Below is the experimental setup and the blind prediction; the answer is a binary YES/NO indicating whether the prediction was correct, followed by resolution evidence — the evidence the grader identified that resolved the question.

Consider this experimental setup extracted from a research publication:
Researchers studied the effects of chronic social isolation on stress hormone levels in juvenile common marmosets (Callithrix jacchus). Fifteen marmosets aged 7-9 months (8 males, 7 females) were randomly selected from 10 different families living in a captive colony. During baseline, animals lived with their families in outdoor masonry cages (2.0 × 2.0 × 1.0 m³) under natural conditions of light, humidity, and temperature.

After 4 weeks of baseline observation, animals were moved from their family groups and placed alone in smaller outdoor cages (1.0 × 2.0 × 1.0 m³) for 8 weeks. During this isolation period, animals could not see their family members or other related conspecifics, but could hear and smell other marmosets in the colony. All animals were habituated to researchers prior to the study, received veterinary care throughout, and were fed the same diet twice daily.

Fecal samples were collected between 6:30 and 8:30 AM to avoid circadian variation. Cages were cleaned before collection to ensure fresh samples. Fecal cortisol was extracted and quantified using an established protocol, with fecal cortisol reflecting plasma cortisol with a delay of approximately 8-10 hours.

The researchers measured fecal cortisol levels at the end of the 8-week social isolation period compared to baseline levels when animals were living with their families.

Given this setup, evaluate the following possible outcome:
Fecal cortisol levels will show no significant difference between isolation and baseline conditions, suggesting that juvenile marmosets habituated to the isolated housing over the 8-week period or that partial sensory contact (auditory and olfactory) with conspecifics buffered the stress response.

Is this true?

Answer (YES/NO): NO